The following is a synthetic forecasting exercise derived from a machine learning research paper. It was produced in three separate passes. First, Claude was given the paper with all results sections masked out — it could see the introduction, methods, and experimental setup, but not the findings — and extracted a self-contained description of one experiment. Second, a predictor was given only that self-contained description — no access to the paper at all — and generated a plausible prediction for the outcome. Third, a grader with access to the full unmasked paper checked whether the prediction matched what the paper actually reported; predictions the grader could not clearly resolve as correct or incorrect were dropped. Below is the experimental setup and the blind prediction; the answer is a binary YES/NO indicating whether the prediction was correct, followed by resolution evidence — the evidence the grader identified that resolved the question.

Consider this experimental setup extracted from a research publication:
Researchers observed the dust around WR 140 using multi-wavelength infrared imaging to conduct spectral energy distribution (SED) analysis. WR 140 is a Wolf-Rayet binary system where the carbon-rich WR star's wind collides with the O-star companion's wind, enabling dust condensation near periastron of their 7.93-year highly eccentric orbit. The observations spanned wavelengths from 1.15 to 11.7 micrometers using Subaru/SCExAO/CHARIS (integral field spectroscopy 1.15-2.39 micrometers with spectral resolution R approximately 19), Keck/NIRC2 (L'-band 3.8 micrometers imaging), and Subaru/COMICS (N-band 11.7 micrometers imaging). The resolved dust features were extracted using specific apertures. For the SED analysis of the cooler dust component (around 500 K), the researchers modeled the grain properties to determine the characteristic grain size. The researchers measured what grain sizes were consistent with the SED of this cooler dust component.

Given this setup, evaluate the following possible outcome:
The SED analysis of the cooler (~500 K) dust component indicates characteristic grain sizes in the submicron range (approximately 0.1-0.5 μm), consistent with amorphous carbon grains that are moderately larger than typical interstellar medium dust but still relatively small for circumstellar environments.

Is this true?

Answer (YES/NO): NO